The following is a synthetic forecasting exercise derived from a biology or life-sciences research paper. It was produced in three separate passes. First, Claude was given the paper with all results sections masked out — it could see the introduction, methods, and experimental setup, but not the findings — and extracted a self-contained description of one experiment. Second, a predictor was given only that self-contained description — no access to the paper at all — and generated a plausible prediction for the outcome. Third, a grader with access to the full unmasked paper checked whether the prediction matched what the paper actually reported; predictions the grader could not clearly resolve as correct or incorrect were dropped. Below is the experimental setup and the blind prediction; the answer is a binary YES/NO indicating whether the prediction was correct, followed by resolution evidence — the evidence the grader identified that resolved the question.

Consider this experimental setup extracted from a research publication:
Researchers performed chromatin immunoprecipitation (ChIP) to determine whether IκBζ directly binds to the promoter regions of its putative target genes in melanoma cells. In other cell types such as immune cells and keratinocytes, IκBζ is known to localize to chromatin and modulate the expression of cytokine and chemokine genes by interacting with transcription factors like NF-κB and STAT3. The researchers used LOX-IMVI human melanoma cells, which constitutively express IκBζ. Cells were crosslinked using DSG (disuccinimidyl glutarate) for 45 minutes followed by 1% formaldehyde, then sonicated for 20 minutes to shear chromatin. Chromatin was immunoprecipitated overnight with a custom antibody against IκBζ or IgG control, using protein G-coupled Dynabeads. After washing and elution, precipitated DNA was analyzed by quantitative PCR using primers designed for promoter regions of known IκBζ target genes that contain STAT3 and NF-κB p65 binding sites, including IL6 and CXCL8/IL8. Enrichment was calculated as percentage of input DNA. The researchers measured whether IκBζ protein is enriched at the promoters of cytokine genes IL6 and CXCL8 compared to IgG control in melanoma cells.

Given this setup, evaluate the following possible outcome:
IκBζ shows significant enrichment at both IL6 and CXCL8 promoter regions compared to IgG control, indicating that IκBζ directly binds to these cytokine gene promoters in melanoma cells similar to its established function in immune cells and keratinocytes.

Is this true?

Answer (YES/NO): YES